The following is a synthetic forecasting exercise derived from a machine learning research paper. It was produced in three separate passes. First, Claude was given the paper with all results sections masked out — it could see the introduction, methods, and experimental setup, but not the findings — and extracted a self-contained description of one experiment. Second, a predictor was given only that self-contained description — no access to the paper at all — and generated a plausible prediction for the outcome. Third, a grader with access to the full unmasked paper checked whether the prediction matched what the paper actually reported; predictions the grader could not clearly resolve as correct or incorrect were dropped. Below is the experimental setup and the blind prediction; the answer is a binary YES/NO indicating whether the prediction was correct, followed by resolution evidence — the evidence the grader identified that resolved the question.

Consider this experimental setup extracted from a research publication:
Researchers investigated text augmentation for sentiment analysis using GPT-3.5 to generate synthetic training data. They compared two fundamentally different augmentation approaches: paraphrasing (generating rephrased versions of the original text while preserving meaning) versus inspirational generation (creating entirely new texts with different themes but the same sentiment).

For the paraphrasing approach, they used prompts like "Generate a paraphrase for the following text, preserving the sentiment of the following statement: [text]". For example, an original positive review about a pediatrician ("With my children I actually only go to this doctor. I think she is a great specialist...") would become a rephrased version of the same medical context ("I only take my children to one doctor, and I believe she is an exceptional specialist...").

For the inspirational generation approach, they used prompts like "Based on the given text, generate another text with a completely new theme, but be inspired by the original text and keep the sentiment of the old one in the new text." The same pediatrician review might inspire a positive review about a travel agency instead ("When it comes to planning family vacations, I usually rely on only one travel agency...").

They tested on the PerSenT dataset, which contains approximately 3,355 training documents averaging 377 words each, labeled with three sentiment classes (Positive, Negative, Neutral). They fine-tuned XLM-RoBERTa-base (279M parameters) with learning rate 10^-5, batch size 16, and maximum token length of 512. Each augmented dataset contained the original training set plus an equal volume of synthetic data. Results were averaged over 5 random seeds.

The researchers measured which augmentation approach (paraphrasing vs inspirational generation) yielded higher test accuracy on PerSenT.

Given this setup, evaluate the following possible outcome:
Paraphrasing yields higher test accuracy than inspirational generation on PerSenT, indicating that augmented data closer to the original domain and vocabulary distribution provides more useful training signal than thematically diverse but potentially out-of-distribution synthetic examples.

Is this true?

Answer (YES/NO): NO